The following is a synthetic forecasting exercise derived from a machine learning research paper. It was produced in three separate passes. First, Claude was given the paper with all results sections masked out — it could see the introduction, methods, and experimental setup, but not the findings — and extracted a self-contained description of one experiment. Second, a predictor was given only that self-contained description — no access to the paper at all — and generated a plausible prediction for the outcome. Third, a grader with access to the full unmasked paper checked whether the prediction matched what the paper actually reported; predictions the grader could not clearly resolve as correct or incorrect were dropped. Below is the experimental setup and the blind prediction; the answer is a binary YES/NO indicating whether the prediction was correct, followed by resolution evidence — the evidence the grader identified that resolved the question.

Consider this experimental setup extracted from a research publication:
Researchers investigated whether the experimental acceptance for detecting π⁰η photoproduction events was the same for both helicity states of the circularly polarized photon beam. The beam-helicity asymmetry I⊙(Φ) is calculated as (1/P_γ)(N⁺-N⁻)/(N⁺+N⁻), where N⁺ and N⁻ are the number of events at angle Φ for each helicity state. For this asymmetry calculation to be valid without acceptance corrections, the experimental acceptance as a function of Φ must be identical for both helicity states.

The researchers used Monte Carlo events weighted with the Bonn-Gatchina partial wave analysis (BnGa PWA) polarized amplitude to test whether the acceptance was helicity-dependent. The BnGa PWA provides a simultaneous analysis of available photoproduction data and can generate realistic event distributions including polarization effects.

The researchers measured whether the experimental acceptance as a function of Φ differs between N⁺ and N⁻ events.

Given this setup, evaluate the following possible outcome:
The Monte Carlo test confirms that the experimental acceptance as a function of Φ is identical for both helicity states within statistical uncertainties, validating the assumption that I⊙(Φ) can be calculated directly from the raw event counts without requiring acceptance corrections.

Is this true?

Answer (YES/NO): YES